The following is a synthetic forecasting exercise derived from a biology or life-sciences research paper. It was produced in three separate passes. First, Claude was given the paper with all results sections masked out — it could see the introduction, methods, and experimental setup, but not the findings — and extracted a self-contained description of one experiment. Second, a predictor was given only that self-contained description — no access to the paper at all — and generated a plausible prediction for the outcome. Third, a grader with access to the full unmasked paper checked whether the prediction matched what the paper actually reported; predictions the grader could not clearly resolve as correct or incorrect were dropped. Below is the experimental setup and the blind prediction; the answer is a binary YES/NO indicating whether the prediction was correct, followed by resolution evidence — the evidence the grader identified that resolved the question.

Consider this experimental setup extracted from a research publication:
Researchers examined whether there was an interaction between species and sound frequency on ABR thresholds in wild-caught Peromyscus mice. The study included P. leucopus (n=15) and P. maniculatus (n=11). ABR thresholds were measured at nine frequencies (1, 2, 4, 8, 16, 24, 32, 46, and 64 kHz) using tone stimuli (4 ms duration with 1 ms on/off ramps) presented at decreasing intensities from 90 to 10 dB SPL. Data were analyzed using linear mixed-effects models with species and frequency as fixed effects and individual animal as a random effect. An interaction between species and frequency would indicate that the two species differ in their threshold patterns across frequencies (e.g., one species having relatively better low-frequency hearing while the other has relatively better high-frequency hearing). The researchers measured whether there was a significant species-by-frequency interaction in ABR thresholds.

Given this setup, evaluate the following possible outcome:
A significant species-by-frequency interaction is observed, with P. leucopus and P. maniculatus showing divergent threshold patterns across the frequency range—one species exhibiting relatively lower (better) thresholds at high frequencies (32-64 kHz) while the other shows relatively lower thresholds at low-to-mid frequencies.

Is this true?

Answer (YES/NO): NO